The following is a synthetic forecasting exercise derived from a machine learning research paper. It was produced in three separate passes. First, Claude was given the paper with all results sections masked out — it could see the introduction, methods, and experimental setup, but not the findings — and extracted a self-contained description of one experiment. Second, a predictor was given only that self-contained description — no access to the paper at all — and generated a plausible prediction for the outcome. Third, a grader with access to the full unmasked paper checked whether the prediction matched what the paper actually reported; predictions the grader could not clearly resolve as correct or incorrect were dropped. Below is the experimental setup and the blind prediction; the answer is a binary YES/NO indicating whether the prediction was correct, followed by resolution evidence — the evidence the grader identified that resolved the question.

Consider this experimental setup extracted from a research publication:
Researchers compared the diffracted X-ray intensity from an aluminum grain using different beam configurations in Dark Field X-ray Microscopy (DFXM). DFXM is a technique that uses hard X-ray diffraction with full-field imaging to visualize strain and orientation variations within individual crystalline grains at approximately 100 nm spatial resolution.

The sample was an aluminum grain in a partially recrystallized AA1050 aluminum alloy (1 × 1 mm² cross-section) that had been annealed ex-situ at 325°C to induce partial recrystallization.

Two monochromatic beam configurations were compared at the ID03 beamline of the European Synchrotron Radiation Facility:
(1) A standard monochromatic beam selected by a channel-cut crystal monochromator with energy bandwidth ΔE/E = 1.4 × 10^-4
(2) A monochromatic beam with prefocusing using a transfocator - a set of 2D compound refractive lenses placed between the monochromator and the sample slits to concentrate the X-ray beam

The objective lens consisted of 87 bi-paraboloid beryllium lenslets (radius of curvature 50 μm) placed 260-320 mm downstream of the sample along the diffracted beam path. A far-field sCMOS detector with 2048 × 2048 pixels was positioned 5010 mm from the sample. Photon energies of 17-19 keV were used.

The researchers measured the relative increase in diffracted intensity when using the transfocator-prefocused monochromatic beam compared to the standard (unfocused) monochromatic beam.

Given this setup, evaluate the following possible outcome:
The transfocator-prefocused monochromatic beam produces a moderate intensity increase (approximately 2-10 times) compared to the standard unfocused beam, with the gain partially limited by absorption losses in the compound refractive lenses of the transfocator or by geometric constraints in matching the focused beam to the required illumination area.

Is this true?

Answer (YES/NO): YES